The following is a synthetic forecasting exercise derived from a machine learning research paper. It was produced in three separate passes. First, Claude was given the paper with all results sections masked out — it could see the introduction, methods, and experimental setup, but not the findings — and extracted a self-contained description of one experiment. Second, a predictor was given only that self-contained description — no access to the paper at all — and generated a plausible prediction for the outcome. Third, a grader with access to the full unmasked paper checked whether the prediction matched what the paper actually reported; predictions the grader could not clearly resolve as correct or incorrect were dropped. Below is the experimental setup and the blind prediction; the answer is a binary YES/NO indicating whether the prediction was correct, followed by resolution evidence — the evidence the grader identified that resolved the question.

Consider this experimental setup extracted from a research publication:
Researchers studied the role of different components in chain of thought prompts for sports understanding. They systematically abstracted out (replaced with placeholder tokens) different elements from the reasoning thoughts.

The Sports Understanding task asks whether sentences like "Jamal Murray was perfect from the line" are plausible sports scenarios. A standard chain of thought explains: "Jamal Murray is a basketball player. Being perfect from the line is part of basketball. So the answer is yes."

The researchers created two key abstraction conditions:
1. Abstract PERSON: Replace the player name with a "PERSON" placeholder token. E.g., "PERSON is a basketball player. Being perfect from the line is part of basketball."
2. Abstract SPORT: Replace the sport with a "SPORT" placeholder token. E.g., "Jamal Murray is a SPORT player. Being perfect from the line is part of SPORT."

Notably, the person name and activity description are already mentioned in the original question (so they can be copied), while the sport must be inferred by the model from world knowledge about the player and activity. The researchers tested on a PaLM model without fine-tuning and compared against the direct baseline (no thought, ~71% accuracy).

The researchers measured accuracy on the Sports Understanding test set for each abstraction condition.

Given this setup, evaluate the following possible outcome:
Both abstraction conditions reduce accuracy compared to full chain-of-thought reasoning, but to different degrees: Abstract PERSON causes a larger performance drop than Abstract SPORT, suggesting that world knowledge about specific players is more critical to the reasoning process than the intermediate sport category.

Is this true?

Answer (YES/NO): NO